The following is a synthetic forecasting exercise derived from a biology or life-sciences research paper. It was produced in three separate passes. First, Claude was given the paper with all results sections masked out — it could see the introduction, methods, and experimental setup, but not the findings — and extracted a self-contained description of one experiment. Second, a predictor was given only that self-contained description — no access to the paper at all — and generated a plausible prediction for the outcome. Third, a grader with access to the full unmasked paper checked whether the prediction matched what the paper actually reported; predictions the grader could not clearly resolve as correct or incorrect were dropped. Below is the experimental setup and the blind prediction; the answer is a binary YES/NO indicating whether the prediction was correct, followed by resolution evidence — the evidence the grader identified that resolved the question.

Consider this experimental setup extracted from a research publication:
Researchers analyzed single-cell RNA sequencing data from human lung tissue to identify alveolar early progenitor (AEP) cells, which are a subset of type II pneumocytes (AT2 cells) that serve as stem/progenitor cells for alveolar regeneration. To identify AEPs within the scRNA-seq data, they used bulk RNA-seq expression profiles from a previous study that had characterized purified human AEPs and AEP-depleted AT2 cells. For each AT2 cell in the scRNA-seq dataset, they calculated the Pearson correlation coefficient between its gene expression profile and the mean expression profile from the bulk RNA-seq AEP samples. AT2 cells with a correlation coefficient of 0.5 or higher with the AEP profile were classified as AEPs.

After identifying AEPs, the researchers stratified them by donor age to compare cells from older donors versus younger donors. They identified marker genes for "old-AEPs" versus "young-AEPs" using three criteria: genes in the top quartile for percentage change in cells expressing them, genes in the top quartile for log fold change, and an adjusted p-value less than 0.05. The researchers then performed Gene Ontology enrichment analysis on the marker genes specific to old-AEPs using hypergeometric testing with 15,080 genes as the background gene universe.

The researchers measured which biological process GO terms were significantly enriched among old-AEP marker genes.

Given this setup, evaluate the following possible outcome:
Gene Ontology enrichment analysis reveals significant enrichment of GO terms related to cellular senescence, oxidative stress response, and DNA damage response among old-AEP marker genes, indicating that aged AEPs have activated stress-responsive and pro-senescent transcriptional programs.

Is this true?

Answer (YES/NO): NO